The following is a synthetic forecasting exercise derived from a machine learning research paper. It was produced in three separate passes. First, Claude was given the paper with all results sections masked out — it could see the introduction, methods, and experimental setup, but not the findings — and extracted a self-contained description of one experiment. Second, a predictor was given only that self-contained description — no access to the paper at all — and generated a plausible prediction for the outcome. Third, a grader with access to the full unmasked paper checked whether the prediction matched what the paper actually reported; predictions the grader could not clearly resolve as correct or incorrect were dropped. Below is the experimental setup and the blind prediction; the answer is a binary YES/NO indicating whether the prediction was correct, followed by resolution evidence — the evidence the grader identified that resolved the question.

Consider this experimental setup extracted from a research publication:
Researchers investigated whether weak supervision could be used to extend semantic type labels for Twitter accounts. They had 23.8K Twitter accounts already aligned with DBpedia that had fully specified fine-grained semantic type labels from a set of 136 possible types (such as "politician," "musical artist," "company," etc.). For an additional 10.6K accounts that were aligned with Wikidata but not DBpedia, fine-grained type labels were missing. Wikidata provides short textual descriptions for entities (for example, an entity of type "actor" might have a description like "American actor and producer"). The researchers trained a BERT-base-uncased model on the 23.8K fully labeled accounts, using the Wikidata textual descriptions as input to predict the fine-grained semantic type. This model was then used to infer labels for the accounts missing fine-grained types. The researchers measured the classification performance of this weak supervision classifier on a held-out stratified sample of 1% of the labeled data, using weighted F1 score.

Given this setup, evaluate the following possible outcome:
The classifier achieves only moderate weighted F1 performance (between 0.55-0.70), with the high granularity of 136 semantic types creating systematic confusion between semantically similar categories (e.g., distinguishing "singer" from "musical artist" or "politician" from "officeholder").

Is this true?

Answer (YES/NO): NO